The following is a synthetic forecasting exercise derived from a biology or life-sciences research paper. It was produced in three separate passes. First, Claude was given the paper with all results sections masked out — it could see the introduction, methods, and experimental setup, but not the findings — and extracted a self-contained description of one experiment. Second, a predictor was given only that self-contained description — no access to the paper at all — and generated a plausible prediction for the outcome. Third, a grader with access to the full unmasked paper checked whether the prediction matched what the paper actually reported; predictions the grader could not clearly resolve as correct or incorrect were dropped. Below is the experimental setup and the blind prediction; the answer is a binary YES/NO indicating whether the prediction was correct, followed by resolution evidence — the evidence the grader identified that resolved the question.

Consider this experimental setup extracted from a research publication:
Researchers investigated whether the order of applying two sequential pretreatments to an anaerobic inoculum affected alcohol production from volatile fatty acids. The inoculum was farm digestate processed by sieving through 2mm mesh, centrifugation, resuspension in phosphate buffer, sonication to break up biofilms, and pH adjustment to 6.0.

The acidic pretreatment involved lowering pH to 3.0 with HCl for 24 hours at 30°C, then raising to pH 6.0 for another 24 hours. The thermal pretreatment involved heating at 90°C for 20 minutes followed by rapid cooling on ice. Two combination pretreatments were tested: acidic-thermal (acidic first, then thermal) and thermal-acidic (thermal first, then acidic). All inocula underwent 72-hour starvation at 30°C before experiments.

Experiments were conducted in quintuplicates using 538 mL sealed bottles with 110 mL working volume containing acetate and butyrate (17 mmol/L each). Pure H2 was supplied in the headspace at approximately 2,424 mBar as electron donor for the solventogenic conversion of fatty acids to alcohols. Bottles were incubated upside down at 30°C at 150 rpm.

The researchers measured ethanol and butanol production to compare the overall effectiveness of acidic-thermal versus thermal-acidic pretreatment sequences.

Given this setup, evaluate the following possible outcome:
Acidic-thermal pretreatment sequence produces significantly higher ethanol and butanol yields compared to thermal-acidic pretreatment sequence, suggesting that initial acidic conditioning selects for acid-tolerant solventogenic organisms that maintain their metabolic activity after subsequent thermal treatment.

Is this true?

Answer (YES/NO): YES